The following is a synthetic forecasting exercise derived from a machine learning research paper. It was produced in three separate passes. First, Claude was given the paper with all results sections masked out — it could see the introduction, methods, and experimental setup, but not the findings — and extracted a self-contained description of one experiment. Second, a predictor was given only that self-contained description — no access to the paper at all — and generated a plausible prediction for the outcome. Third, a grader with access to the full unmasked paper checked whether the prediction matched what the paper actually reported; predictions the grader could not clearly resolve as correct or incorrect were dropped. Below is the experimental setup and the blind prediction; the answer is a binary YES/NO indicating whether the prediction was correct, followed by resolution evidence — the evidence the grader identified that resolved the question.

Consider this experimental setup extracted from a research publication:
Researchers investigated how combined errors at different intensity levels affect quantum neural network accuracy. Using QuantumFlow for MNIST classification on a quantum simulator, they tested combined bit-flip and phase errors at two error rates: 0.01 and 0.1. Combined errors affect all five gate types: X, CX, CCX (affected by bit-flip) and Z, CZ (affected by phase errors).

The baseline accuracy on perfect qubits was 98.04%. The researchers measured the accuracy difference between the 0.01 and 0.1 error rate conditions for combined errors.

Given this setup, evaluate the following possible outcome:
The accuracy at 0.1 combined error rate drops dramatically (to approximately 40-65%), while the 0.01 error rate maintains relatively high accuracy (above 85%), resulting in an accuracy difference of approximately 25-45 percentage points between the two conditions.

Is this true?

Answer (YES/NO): NO